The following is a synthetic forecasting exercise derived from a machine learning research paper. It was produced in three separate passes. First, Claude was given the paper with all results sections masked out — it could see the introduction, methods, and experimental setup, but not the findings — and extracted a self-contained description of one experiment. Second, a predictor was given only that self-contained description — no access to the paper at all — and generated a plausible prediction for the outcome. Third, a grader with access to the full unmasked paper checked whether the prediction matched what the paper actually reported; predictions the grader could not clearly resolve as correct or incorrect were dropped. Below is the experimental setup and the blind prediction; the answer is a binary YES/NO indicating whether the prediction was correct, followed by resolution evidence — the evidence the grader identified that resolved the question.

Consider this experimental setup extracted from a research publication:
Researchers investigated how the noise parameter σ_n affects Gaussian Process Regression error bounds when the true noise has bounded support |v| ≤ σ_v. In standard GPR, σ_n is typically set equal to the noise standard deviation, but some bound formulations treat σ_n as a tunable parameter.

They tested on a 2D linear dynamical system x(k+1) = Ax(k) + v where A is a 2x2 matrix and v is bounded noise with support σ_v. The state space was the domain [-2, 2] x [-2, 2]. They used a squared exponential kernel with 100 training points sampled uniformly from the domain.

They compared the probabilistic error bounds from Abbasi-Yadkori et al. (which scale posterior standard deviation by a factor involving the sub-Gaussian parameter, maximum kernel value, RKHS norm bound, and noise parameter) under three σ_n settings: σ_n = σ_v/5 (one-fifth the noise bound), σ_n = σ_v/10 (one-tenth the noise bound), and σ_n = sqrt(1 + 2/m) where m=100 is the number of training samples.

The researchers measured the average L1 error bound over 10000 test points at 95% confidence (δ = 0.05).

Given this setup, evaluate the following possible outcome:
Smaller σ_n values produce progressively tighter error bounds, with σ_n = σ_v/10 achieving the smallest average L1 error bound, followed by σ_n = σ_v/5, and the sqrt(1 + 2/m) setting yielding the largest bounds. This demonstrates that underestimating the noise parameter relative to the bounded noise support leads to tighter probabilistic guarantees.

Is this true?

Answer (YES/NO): NO